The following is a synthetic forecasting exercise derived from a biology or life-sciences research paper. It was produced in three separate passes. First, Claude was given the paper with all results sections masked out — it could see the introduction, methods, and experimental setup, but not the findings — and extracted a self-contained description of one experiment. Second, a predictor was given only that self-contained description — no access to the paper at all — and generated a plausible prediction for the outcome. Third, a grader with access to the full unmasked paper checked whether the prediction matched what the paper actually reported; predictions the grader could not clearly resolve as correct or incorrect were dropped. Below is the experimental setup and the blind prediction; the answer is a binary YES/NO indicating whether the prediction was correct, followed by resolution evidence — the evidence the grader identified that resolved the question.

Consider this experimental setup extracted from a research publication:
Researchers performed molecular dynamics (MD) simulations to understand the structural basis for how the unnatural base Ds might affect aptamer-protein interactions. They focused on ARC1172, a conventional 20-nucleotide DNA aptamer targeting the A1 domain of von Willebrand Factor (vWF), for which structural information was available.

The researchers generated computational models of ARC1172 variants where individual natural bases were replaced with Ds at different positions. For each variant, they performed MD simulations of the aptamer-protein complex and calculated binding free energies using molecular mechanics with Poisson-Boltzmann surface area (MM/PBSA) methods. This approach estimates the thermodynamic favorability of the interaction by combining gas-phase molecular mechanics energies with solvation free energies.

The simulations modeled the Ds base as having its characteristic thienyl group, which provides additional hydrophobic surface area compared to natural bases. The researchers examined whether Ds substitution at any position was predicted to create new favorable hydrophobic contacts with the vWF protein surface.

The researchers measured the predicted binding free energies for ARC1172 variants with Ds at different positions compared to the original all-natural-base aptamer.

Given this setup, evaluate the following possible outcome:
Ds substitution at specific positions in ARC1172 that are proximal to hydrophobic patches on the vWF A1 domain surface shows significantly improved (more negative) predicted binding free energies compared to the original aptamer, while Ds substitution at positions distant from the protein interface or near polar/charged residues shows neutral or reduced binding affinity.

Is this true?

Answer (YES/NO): NO